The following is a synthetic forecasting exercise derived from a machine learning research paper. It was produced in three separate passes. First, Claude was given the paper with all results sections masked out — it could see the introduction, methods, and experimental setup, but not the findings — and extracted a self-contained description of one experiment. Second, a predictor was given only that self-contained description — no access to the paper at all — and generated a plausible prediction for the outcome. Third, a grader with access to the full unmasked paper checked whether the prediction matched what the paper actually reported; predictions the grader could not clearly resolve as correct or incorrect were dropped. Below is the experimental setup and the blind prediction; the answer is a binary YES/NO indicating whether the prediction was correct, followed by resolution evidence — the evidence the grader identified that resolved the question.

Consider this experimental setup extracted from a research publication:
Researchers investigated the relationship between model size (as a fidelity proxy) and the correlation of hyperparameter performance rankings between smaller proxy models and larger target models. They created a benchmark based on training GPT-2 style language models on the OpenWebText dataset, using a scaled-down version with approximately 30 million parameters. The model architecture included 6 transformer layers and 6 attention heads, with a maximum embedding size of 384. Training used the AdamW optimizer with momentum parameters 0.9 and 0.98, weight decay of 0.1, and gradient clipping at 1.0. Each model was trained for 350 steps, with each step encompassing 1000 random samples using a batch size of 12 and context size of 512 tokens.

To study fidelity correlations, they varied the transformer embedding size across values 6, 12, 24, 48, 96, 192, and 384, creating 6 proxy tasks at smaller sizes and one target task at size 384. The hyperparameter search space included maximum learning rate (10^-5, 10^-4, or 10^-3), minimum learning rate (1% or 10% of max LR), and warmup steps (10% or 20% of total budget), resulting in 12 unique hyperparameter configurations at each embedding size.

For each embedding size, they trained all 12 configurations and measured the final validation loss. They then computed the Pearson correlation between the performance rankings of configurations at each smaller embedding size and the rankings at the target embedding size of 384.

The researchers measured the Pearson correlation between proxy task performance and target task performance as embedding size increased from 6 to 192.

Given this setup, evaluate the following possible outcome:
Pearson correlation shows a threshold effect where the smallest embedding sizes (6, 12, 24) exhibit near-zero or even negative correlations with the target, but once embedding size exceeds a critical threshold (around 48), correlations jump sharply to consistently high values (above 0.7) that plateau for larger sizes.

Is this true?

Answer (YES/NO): NO